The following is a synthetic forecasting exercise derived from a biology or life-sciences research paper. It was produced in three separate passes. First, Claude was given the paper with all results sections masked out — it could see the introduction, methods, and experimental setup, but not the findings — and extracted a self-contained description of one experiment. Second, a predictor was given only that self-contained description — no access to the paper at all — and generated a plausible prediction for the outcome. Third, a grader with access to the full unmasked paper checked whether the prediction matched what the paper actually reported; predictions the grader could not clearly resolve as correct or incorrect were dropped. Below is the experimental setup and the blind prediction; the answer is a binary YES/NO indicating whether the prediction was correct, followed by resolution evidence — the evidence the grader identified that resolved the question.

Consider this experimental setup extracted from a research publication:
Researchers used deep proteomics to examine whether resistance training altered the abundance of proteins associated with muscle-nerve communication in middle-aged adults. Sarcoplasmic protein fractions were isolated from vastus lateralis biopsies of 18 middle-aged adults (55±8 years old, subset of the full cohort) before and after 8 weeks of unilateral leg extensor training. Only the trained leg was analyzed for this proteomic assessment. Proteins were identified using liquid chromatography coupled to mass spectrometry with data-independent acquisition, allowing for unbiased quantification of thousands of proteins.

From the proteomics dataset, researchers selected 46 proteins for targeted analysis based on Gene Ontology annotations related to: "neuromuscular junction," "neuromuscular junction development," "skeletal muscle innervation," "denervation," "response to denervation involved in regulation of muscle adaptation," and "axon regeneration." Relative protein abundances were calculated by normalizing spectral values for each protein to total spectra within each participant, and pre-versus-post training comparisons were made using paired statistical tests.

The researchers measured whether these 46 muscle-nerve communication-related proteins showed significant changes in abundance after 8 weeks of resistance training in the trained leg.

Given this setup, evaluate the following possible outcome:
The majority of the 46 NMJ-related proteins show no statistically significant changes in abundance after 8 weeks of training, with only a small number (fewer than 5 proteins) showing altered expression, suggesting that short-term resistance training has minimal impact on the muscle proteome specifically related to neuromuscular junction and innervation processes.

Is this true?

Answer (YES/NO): NO